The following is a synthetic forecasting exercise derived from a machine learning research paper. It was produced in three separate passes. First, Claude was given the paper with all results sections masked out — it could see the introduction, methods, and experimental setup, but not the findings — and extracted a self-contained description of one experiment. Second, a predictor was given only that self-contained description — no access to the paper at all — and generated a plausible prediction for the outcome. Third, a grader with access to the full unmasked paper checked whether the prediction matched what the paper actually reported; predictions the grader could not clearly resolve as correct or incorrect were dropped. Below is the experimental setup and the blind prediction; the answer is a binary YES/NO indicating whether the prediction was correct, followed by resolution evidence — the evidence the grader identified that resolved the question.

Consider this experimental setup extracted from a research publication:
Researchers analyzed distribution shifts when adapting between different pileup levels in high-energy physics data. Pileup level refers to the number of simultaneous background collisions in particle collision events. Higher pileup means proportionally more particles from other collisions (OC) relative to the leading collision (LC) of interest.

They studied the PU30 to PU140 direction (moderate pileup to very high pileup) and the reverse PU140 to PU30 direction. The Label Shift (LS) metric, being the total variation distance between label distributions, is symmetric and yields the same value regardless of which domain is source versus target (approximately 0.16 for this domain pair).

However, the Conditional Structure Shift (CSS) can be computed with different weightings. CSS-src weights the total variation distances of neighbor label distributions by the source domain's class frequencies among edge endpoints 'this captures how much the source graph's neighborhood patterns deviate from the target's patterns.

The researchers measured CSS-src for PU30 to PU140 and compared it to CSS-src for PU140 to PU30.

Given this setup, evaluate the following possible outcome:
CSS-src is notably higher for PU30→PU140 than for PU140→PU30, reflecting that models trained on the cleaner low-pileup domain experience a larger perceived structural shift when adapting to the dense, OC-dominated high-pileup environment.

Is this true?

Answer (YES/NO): YES